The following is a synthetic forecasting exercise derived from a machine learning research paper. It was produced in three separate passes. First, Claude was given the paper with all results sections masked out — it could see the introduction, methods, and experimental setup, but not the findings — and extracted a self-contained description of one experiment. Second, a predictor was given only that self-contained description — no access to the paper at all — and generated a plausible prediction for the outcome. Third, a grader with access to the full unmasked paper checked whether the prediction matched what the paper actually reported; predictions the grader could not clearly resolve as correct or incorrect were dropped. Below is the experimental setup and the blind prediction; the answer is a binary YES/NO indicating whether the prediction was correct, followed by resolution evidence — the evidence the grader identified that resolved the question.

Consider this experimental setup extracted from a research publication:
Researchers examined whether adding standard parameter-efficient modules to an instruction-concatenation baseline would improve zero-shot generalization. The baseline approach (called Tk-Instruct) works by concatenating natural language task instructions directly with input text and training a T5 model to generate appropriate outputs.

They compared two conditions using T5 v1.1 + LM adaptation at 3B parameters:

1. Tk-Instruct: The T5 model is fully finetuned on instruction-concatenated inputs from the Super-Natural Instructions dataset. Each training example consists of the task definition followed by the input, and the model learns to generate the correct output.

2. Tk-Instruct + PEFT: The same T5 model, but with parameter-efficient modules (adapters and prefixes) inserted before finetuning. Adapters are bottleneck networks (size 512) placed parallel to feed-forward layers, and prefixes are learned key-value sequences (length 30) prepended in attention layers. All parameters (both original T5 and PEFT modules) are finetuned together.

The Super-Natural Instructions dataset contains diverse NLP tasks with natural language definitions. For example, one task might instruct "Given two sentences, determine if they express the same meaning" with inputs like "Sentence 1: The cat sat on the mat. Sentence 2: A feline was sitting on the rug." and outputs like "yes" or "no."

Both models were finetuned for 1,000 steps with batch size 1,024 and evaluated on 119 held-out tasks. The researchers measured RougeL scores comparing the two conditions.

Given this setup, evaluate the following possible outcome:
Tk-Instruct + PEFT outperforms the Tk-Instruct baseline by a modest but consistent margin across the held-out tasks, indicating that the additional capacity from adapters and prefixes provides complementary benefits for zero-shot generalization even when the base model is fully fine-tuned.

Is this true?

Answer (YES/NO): NO